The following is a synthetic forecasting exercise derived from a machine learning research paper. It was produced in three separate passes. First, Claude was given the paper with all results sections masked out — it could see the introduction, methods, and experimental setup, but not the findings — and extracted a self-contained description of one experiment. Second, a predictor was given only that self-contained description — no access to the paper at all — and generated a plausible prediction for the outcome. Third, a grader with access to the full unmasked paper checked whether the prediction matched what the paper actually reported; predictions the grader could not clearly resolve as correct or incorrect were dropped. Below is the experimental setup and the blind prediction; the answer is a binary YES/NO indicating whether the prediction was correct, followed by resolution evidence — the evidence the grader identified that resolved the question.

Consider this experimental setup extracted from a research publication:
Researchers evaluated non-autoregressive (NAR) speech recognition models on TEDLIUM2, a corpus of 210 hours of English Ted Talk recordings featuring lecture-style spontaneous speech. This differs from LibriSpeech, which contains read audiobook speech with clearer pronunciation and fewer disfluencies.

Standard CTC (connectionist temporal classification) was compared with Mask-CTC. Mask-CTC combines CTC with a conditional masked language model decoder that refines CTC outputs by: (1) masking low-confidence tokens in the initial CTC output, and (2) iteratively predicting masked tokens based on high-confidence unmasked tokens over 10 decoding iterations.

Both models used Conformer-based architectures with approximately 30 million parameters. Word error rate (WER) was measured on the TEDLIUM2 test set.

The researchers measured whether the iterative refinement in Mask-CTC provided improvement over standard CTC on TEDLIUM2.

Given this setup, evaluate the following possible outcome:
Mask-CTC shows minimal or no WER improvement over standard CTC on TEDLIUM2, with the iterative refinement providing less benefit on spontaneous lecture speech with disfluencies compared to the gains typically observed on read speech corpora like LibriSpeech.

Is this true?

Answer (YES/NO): YES